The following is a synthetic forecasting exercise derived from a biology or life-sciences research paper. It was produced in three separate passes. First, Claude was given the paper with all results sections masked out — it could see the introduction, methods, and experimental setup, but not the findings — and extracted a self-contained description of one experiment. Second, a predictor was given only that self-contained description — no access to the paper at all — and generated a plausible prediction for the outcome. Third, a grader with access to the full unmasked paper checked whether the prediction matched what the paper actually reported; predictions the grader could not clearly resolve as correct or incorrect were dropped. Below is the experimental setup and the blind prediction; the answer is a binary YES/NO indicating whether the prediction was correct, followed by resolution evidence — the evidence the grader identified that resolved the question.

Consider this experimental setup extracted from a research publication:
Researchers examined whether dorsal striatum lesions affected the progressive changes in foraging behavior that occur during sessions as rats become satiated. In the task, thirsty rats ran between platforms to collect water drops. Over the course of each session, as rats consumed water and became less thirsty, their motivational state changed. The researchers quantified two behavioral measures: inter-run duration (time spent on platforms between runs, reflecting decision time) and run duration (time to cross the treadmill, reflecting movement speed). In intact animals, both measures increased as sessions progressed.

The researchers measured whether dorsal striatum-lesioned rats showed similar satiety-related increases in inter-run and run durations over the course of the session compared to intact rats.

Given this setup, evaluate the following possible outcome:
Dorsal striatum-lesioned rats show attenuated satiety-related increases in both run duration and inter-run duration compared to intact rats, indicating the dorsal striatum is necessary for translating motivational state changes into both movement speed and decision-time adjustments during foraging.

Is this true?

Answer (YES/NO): NO